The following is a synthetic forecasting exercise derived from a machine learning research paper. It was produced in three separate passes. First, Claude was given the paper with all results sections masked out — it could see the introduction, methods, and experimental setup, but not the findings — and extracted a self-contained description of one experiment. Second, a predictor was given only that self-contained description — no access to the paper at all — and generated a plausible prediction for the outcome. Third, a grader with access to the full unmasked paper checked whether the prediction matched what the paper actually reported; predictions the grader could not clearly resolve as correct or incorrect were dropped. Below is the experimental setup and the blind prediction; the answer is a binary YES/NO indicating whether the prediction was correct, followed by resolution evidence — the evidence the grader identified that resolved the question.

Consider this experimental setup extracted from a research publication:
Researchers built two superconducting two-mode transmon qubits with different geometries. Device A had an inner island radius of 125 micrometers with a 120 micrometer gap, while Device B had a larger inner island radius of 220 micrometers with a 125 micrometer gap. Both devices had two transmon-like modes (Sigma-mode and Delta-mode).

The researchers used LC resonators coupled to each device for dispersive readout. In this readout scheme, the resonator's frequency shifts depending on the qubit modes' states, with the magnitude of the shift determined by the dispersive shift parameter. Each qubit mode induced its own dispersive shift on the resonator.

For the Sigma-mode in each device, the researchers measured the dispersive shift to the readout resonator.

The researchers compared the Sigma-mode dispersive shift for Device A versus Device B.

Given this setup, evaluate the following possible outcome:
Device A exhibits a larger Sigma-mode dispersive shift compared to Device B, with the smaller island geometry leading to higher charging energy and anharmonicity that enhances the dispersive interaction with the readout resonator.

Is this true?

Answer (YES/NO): YES